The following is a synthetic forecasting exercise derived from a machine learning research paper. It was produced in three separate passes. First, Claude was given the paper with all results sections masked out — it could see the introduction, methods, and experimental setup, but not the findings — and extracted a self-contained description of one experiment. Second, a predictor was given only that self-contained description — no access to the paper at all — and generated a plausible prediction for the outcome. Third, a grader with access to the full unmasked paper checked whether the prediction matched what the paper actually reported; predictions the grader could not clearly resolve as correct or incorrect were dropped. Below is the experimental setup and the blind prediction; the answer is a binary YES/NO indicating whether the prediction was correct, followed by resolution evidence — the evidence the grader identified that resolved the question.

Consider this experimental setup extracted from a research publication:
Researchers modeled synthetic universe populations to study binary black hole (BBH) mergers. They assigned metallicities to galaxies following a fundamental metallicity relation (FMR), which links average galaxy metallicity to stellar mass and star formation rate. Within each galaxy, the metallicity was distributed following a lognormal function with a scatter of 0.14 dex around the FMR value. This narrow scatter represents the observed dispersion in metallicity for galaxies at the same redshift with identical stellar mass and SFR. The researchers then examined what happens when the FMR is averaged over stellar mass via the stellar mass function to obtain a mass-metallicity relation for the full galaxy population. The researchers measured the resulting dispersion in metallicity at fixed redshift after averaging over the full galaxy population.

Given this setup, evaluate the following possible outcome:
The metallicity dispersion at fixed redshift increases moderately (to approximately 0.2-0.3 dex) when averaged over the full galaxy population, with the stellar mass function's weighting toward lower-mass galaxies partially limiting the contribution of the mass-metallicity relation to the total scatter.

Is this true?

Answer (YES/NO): NO